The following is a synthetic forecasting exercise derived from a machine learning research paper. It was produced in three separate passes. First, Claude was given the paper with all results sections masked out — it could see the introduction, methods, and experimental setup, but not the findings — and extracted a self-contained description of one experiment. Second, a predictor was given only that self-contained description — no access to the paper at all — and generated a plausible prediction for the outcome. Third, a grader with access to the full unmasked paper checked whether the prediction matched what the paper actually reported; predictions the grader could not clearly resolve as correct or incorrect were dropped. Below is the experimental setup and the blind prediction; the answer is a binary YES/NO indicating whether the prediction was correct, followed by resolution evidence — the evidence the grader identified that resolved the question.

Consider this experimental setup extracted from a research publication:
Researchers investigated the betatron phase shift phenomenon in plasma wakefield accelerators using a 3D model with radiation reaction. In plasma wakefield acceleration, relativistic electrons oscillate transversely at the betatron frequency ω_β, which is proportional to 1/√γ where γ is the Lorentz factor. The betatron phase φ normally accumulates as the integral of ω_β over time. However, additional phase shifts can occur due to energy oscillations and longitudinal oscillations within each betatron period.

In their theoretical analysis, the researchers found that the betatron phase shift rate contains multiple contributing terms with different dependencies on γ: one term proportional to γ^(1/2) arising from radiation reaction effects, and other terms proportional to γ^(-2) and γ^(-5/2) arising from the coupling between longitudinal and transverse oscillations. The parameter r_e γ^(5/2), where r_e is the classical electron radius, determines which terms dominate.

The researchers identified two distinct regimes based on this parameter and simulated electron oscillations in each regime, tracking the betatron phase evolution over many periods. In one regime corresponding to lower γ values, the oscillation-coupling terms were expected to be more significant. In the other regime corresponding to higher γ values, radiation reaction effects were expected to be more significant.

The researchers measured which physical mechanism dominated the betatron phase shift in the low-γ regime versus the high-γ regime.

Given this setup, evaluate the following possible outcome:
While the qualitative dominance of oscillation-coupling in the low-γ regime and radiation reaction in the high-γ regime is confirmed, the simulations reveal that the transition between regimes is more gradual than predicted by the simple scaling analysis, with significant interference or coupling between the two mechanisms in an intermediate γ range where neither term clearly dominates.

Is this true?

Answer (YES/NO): NO